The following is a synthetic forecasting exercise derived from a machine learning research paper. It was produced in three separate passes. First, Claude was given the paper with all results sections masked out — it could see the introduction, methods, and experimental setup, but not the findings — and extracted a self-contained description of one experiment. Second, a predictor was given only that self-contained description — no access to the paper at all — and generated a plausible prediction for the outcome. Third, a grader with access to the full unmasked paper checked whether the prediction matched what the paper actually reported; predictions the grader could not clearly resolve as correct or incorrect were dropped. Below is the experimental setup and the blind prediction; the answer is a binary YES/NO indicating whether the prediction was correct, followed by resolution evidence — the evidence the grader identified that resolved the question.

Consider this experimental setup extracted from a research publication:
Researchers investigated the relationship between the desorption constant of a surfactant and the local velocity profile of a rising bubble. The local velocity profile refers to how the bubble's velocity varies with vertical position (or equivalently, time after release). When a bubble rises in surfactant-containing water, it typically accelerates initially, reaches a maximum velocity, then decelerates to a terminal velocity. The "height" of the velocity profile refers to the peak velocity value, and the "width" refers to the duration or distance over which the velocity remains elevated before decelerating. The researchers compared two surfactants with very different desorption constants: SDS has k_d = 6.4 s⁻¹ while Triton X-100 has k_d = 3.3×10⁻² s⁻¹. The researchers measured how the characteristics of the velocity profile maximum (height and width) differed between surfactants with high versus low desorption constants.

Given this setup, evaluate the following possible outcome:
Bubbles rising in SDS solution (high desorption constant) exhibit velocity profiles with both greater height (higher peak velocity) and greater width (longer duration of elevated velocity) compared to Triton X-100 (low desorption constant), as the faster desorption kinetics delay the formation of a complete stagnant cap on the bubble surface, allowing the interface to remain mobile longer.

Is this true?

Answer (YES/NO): NO